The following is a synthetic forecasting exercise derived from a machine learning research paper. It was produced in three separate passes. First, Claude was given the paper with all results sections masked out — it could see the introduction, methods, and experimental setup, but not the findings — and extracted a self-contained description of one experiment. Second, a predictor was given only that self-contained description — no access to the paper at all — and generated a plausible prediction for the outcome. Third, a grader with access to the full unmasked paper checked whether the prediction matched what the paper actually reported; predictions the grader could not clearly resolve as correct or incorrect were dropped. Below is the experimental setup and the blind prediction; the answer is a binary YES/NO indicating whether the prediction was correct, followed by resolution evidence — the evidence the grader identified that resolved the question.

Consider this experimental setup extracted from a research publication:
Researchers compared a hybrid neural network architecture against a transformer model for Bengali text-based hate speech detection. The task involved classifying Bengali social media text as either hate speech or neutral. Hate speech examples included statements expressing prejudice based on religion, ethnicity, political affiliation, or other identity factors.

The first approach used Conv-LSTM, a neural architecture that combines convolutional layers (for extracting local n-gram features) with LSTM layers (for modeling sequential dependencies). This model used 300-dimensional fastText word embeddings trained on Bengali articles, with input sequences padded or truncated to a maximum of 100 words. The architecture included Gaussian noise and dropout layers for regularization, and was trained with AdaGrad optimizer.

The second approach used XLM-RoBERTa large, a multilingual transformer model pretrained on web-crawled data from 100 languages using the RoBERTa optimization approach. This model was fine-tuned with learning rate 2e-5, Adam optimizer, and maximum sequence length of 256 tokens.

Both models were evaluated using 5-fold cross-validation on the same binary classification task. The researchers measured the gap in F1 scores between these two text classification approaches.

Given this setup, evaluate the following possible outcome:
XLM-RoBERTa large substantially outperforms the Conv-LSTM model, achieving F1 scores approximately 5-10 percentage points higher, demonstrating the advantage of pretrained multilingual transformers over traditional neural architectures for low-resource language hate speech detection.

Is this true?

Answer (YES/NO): NO